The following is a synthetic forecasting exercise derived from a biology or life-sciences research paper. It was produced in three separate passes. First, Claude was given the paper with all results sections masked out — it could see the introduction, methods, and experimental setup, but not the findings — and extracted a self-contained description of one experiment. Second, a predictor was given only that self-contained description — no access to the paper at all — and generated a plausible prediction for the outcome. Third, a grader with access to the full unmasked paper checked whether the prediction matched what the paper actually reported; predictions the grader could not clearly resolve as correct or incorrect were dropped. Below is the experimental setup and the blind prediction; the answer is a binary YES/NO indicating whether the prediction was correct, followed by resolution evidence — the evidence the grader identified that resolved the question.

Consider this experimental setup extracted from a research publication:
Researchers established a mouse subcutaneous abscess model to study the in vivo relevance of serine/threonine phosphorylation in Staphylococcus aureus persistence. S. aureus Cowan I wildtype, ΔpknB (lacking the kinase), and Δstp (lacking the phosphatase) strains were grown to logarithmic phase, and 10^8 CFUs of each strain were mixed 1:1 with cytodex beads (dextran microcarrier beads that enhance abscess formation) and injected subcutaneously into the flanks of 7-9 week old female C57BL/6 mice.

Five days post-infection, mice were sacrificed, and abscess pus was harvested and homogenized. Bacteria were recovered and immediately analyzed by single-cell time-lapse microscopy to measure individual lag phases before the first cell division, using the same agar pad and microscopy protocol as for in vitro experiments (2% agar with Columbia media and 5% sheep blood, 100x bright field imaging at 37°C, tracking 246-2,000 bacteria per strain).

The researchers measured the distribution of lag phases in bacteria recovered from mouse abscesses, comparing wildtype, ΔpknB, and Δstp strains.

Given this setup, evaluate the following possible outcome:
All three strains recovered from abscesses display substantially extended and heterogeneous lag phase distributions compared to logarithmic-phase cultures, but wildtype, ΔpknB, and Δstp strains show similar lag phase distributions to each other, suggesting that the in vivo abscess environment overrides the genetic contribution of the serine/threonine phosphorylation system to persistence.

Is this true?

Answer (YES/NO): NO